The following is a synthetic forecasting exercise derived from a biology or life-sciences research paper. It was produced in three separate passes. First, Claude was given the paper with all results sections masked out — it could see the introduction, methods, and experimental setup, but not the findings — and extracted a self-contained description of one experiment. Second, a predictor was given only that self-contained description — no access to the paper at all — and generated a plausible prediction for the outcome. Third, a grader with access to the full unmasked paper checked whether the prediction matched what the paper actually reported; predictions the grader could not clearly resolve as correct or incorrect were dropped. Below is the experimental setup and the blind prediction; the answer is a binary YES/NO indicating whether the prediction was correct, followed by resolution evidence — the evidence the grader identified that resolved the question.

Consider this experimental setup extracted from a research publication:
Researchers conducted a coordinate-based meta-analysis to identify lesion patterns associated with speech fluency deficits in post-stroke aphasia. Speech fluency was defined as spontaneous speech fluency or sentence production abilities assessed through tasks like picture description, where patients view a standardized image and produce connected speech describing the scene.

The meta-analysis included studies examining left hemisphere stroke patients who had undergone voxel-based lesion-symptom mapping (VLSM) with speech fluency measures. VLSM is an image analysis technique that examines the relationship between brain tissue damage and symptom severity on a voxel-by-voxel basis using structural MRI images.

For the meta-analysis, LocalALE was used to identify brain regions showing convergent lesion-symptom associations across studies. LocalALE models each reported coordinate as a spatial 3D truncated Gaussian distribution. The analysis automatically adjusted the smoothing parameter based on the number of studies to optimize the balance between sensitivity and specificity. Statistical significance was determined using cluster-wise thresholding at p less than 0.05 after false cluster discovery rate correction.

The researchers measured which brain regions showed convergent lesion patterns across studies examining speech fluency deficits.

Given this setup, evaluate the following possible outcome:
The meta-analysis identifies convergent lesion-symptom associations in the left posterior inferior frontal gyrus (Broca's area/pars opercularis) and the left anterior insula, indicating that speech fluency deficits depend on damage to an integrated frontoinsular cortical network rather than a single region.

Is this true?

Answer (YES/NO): NO